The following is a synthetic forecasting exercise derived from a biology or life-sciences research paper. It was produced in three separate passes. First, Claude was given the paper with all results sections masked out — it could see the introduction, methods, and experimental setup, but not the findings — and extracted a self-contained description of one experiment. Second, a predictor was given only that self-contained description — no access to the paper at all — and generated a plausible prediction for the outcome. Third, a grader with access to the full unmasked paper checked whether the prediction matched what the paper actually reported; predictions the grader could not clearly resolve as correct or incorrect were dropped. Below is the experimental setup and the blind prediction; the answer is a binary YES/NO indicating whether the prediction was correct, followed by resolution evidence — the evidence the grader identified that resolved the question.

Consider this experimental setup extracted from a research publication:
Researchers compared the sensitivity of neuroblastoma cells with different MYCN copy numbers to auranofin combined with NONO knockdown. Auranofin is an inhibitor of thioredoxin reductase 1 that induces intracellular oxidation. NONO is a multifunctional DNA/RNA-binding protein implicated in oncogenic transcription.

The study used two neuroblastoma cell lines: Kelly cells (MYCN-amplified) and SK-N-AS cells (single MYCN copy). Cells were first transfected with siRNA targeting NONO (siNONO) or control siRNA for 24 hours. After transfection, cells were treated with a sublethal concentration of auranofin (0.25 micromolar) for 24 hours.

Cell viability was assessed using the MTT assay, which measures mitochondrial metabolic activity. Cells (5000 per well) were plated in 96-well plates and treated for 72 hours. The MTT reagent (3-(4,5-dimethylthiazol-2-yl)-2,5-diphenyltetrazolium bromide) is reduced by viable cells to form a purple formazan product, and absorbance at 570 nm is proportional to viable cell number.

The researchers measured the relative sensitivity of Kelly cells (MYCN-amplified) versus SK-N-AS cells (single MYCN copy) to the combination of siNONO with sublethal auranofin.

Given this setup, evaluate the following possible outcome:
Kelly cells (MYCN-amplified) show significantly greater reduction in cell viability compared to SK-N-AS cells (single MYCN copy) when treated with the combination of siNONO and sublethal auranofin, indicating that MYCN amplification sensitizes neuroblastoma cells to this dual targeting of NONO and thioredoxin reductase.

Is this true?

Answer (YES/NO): YES